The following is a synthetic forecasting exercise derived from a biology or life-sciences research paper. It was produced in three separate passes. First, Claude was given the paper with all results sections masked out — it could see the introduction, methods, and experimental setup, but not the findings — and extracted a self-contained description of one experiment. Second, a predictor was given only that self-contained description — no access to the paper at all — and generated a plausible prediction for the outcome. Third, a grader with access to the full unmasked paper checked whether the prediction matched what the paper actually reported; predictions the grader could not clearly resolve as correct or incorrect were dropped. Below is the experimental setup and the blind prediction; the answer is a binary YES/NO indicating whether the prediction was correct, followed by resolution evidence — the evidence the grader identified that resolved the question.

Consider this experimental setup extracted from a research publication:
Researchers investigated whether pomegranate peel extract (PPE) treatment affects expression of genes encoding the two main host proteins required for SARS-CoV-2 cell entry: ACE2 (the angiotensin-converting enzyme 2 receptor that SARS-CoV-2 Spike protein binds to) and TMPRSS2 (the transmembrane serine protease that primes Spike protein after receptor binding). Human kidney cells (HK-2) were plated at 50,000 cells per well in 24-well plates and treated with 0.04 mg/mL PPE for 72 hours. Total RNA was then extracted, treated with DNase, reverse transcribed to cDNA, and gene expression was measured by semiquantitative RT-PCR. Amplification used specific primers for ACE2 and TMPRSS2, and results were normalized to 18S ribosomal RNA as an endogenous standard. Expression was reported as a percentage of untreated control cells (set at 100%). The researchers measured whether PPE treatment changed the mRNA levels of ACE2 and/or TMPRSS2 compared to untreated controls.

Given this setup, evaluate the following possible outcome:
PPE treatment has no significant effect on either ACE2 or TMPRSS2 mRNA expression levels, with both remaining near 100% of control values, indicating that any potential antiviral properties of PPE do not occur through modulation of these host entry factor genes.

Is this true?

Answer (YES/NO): NO